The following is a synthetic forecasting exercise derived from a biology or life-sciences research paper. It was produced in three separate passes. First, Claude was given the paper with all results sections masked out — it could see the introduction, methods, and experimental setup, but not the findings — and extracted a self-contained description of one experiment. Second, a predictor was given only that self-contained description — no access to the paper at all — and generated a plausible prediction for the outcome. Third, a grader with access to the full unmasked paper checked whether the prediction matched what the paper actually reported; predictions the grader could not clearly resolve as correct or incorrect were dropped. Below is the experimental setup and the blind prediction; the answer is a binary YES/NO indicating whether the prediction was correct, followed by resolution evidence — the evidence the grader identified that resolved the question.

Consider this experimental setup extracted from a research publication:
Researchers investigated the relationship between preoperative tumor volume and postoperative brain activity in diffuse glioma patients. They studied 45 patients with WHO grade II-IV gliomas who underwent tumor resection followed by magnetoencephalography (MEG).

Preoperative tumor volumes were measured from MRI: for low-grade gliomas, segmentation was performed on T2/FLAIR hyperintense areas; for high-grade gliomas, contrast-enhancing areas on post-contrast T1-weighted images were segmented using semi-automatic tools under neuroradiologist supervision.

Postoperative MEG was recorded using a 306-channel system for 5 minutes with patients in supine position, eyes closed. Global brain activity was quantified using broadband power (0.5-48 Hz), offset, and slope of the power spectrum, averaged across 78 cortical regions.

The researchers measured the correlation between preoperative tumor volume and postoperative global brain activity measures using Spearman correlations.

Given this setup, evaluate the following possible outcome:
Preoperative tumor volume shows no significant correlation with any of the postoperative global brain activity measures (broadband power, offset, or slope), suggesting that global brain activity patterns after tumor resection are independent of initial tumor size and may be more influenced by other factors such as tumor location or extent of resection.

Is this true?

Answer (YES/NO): NO